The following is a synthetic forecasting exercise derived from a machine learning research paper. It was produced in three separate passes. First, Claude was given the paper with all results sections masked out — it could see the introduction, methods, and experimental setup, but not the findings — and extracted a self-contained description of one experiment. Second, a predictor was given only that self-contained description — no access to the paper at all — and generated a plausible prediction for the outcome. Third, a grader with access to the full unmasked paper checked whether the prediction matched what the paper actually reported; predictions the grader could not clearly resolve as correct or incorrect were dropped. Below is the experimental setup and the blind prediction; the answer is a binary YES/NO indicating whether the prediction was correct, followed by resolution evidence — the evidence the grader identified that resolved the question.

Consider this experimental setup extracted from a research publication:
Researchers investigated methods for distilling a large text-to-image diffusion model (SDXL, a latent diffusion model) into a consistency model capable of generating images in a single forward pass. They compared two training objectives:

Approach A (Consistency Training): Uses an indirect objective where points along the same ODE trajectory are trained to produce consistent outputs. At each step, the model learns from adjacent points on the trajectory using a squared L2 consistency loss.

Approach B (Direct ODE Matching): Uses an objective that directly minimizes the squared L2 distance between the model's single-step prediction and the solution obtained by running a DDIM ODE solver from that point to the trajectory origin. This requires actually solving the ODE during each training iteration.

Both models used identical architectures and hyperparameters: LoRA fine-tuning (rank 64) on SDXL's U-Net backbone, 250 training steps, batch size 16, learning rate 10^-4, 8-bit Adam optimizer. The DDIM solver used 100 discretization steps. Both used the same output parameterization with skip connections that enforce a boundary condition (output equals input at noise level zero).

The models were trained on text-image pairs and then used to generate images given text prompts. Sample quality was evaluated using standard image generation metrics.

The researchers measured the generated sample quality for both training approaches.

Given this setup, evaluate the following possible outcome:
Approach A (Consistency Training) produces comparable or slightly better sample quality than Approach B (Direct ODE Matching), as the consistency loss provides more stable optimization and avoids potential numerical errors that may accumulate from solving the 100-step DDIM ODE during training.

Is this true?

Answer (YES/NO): NO